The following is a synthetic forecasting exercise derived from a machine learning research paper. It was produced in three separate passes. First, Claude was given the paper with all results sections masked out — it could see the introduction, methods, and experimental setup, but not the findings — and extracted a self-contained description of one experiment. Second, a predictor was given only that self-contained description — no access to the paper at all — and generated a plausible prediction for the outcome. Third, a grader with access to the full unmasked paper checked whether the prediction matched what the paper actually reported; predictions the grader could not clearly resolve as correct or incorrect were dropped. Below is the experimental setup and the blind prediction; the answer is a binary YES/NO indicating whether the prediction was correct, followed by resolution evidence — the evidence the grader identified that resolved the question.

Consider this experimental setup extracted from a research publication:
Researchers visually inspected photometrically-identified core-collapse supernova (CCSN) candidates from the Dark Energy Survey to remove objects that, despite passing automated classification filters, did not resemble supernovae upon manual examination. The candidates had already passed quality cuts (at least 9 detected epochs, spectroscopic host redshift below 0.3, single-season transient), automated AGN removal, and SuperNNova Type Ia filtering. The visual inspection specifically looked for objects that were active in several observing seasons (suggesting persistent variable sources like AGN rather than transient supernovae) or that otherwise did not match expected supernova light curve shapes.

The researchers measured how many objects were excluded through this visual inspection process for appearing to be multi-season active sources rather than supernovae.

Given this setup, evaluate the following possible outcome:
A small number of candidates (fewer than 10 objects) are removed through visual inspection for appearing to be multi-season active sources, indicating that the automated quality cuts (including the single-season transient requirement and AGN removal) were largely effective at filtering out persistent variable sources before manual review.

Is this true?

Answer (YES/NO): NO